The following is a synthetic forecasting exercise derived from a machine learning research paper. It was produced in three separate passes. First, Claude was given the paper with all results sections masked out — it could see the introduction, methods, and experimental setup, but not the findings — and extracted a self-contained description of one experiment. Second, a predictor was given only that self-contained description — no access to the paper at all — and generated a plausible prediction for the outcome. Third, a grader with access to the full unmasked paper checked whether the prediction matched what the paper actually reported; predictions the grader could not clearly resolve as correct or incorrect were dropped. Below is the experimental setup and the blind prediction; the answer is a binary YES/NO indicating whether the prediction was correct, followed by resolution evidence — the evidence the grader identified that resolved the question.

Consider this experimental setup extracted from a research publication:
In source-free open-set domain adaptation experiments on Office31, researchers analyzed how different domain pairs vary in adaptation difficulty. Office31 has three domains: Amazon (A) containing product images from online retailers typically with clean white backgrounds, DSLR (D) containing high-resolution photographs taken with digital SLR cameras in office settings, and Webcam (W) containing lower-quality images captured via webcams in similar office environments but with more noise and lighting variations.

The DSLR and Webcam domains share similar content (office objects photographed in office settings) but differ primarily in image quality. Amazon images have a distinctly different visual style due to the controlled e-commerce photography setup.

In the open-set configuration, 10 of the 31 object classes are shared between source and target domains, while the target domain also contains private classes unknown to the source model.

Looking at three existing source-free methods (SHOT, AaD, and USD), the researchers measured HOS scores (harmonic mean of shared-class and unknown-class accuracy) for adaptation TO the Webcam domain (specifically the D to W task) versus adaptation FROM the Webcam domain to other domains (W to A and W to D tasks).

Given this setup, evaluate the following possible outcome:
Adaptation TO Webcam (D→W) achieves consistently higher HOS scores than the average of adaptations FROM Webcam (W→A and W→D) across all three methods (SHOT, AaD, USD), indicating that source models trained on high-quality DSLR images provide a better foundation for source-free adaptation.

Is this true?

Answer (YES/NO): YES